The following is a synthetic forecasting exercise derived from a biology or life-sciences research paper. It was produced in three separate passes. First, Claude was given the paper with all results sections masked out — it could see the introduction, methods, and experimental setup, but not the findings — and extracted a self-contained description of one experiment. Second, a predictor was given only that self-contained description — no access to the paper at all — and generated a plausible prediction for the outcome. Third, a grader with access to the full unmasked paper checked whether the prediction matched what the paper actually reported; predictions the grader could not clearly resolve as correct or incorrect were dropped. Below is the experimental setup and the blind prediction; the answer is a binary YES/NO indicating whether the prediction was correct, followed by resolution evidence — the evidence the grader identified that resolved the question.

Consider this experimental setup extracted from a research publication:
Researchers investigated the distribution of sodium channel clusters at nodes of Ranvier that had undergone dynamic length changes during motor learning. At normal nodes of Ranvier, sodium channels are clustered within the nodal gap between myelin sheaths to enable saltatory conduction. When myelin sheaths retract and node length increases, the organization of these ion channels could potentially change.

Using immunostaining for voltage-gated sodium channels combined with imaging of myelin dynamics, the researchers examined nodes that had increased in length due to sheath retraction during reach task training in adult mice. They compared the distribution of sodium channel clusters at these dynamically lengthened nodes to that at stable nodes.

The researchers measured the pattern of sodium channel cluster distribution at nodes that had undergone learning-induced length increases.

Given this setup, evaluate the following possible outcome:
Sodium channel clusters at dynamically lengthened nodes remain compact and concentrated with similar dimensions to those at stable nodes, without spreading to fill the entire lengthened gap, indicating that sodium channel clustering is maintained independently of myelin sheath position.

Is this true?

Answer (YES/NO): NO